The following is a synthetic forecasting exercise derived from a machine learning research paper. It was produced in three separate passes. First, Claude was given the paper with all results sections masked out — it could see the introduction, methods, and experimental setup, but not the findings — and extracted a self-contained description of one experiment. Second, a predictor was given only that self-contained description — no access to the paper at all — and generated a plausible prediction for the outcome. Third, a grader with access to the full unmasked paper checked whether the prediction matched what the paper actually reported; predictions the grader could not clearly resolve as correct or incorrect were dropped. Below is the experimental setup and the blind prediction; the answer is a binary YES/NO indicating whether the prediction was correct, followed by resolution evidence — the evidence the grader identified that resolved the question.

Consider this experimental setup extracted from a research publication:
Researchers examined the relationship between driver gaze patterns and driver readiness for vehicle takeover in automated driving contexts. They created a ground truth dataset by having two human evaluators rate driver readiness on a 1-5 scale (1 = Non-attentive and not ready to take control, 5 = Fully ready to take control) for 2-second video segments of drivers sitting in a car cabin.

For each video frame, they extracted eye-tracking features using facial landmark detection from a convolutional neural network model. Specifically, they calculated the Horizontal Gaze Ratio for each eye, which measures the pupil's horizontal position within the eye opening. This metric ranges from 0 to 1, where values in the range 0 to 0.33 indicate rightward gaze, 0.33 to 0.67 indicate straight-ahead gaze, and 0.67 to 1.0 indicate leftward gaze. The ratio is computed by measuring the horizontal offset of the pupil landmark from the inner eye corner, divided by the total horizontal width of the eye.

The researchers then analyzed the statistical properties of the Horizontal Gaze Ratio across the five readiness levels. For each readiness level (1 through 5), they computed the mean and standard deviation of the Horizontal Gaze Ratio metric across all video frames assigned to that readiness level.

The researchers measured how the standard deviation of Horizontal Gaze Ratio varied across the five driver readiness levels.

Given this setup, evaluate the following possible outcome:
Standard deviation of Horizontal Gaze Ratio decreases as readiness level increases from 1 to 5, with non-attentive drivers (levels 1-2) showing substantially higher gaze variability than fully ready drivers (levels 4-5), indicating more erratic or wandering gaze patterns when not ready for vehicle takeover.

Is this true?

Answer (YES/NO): YES